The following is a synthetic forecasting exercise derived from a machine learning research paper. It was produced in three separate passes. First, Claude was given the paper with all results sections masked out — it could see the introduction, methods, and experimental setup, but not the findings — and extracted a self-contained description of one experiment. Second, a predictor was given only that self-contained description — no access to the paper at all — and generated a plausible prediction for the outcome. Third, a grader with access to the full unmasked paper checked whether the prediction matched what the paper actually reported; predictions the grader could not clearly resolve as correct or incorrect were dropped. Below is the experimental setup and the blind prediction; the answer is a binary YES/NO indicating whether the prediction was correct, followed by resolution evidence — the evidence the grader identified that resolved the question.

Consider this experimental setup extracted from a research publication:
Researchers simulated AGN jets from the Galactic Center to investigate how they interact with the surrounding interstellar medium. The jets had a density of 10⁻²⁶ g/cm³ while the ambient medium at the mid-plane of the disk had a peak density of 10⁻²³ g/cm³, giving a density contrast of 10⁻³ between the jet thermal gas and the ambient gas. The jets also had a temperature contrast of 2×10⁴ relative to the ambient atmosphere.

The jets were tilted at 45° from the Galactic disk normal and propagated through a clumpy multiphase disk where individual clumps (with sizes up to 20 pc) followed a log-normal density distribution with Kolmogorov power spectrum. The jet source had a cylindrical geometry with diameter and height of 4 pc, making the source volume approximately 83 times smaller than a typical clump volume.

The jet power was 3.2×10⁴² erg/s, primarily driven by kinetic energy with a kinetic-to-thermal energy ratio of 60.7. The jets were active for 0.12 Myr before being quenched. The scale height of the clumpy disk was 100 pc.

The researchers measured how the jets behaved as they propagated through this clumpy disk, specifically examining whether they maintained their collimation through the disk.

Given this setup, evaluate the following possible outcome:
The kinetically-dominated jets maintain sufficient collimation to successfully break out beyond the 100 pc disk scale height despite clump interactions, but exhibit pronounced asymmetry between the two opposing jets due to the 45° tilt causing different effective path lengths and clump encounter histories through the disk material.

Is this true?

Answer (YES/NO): NO